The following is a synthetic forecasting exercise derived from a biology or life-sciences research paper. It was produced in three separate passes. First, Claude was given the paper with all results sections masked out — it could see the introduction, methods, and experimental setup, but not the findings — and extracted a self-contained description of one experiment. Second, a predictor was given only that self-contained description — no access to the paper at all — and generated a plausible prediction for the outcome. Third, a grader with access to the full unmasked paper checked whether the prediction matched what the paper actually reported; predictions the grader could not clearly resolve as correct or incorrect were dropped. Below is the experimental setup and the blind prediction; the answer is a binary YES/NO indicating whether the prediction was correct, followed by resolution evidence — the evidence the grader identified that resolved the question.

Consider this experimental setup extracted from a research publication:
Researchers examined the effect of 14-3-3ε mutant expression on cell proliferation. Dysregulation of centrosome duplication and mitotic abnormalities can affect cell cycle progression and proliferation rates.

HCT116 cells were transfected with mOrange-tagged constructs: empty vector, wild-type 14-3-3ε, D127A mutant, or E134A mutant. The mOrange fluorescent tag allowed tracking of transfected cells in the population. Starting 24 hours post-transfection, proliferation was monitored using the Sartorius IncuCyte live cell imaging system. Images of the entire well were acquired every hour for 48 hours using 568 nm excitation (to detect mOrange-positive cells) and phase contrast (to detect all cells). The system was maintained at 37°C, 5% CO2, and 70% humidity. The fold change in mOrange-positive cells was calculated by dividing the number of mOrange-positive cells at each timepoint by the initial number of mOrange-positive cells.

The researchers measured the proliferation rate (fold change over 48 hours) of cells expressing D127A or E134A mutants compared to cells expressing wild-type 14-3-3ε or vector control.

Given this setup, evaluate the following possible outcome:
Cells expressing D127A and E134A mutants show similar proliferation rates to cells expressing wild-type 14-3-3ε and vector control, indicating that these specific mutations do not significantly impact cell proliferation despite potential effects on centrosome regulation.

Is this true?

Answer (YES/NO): NO